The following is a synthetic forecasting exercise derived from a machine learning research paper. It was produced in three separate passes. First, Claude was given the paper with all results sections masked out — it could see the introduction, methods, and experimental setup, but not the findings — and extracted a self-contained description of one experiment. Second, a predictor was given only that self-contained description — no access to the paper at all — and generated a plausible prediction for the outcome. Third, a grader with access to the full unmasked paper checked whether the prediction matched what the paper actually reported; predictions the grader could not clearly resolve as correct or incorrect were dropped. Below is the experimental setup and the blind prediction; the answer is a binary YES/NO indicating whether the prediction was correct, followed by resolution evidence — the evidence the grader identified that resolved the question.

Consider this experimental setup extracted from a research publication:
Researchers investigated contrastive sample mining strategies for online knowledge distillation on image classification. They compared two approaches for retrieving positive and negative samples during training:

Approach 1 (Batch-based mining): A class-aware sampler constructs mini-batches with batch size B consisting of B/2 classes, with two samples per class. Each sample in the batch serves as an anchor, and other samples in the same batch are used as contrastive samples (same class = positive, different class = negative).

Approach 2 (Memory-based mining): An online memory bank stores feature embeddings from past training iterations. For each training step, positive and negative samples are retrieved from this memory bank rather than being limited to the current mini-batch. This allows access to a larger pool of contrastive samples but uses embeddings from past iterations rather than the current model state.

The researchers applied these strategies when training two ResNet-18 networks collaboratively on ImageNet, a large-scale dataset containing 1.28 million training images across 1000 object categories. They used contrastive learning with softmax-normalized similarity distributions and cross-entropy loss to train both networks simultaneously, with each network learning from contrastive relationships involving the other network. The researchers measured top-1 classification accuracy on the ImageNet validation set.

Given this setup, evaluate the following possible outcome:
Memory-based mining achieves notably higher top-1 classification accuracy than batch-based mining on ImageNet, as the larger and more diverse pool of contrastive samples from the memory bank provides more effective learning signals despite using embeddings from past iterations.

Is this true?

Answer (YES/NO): YES